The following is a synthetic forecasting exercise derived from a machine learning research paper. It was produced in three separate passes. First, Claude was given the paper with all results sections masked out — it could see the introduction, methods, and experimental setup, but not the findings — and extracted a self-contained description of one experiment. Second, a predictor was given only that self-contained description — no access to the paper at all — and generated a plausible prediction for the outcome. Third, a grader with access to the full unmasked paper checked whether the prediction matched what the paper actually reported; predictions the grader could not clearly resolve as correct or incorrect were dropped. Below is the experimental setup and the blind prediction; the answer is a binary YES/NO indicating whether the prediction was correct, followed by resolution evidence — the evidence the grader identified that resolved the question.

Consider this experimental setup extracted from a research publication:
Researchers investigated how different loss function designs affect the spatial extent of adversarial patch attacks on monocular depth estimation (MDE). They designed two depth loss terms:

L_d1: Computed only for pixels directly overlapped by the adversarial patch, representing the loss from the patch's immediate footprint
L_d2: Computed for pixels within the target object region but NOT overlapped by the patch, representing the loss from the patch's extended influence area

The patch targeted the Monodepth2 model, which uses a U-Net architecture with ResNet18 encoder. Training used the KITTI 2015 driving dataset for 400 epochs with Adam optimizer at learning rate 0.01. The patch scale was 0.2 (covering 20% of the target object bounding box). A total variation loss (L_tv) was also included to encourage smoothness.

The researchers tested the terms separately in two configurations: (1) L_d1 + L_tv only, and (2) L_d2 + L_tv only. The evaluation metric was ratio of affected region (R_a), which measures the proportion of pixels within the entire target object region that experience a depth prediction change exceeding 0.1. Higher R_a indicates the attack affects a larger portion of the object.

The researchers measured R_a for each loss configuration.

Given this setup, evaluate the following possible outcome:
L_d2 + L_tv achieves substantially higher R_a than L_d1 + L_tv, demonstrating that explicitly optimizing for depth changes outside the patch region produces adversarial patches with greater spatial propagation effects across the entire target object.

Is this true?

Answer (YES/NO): NO